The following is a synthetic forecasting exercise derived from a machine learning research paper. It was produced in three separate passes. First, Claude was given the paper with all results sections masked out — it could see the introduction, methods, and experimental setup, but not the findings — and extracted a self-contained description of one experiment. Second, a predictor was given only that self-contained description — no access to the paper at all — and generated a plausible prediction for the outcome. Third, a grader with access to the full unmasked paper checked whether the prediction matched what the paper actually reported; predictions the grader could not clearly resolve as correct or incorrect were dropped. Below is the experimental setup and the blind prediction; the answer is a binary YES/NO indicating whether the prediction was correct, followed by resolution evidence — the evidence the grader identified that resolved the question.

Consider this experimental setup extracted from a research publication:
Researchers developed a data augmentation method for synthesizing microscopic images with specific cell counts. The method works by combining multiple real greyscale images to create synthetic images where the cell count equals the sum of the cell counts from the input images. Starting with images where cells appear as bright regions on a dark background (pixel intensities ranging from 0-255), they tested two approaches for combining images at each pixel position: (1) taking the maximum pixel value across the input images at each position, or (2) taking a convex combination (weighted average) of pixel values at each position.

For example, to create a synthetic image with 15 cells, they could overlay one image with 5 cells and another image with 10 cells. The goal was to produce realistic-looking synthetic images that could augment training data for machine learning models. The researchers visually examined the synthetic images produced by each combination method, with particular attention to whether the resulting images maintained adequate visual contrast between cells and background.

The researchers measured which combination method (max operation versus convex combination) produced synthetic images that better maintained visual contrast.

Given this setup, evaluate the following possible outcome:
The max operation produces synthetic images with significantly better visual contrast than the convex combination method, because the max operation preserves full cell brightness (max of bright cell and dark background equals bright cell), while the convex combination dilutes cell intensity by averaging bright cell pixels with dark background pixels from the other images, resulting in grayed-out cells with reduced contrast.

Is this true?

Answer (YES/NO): YES